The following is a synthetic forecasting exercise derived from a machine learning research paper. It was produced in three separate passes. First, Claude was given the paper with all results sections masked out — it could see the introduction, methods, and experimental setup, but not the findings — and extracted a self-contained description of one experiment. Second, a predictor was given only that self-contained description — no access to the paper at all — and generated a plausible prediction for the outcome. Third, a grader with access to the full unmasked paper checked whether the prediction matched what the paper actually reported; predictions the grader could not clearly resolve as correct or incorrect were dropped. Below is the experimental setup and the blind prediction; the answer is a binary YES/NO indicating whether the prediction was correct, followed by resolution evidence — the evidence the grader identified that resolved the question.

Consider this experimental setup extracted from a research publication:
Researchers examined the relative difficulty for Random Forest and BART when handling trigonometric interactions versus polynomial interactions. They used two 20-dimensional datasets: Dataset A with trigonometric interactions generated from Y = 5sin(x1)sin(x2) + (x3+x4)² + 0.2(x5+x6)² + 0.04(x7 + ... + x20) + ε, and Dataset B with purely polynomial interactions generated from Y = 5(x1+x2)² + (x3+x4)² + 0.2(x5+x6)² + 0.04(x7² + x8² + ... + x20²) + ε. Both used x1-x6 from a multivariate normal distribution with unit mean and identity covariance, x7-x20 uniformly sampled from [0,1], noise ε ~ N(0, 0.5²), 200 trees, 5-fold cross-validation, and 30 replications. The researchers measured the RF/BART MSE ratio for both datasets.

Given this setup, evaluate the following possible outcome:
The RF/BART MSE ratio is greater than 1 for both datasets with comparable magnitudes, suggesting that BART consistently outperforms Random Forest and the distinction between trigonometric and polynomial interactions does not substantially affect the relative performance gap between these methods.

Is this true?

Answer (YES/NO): NO